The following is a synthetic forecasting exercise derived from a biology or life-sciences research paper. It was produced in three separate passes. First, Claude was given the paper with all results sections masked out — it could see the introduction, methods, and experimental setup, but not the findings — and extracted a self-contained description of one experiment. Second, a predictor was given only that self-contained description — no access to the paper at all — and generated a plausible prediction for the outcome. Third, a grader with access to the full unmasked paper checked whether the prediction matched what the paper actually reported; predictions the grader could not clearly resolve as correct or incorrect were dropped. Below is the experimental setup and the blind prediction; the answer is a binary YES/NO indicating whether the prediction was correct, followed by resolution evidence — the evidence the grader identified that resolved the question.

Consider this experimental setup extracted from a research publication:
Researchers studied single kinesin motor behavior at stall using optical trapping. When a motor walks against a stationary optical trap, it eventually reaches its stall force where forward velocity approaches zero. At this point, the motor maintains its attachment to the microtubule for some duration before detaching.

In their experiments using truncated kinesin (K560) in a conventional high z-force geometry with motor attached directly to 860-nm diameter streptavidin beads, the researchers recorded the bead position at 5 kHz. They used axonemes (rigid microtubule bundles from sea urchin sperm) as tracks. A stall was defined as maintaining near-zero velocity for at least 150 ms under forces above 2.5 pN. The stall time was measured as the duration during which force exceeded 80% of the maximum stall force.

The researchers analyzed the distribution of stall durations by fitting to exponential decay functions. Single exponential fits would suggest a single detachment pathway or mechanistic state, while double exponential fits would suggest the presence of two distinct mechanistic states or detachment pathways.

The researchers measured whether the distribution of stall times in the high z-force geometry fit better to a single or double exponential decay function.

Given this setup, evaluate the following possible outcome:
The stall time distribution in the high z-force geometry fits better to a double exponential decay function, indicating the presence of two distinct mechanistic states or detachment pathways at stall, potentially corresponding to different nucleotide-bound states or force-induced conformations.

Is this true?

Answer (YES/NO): YES